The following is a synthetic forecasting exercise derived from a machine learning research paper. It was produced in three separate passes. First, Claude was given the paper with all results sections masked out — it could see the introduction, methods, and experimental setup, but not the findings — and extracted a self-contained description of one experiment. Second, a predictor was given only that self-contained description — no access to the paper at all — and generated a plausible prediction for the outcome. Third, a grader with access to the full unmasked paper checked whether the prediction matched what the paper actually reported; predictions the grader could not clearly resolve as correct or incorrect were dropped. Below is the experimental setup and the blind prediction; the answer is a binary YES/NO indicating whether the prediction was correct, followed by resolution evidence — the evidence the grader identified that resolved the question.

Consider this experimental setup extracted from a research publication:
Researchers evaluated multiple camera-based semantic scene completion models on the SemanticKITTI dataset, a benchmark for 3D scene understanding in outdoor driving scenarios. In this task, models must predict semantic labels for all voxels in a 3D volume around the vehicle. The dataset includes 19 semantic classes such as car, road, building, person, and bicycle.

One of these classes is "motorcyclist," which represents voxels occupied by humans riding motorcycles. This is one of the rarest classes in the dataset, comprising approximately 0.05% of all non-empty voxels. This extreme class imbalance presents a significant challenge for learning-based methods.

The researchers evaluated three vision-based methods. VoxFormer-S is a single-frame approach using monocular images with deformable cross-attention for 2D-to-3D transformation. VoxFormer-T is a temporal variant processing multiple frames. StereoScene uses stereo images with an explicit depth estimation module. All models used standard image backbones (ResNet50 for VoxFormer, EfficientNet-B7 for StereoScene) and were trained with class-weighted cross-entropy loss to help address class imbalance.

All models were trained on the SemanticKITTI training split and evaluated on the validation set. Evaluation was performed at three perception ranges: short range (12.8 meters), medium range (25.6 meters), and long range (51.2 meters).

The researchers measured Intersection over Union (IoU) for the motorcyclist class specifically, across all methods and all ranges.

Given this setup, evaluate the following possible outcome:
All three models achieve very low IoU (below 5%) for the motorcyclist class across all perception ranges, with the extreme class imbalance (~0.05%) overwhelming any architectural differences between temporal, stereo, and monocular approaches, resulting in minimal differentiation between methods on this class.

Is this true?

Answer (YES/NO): YES